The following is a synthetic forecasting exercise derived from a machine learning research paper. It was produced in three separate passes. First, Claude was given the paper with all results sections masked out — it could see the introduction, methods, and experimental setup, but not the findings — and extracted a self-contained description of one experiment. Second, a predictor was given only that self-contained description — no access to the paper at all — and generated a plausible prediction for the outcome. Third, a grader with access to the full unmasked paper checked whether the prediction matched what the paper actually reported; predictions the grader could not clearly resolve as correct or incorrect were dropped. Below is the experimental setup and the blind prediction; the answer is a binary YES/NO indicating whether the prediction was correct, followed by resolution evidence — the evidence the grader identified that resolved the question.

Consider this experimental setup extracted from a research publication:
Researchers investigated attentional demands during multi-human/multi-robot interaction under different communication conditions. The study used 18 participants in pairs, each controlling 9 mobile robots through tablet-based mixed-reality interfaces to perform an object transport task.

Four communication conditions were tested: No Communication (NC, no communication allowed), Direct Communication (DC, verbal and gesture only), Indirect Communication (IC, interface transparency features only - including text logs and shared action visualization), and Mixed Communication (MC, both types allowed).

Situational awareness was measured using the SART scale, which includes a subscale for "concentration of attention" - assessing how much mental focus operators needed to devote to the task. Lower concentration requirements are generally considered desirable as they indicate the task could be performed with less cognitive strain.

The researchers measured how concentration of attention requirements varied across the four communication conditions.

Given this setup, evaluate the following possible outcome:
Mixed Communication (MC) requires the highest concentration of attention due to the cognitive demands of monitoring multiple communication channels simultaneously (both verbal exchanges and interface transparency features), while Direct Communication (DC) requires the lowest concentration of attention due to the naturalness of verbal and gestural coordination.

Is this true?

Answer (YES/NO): NO